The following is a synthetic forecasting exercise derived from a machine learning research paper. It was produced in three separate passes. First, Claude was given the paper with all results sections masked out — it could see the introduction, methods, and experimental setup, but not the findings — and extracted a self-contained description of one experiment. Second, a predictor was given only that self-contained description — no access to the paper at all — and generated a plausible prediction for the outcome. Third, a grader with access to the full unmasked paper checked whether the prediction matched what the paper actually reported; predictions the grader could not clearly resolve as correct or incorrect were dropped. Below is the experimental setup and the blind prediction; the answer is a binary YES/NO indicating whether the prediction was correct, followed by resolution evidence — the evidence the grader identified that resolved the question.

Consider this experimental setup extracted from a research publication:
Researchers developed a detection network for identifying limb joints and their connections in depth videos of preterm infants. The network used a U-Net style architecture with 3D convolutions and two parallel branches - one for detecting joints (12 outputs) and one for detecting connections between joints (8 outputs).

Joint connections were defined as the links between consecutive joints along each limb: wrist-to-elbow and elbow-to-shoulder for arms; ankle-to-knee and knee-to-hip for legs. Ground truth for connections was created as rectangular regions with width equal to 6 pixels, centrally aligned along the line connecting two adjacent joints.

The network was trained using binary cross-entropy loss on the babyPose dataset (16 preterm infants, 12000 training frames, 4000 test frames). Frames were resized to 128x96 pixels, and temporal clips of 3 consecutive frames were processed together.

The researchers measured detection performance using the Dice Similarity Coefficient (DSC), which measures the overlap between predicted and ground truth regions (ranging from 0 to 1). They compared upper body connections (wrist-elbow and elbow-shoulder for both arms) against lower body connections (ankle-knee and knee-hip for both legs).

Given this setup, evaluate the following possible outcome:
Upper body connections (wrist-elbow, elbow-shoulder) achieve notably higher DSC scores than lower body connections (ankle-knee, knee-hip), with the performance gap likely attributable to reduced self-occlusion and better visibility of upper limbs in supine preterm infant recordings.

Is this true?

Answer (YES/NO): NO